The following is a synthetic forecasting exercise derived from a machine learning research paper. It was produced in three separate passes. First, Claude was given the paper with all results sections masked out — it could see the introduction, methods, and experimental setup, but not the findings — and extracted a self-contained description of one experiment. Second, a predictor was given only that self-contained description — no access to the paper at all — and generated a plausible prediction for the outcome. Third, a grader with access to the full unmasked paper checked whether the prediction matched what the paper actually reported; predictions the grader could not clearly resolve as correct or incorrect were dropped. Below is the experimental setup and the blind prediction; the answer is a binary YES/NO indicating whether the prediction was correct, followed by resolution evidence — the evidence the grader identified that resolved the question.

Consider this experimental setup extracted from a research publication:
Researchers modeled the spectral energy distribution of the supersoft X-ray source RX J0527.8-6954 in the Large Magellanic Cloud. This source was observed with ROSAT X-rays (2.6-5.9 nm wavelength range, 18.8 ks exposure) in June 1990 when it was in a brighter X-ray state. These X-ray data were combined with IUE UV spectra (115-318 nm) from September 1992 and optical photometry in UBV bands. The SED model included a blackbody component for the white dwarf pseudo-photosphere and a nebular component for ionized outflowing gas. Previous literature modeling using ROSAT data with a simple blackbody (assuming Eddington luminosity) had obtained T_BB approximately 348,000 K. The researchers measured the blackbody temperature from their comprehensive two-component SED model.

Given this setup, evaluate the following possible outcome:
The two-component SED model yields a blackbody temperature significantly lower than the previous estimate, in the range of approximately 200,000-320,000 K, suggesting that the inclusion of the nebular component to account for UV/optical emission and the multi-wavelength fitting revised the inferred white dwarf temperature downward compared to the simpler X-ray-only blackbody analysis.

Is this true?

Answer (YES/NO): YES